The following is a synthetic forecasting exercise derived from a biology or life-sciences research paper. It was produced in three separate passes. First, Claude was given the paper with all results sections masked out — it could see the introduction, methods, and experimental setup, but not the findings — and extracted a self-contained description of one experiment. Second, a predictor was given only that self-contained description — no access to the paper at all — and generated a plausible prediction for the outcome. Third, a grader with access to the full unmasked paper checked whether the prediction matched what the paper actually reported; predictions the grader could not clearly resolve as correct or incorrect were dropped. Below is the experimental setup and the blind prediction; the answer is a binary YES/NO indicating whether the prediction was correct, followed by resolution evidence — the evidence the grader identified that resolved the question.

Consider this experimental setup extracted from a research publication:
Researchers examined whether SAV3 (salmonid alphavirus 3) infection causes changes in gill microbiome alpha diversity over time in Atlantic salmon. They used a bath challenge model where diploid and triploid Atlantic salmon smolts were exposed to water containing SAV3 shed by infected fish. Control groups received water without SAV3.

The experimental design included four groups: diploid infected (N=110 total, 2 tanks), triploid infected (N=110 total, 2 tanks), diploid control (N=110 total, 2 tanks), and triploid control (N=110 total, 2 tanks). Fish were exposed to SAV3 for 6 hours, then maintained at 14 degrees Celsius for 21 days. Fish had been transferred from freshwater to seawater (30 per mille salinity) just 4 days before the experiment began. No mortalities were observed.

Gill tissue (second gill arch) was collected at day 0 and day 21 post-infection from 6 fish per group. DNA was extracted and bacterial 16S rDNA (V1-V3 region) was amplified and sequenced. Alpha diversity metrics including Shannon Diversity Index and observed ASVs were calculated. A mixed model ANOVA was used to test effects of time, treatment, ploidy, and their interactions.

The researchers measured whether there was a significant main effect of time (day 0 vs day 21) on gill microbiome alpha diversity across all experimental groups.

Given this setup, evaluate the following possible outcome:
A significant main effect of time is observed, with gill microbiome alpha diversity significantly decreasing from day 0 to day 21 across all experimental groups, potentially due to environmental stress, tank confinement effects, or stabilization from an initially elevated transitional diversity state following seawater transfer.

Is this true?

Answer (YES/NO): YES